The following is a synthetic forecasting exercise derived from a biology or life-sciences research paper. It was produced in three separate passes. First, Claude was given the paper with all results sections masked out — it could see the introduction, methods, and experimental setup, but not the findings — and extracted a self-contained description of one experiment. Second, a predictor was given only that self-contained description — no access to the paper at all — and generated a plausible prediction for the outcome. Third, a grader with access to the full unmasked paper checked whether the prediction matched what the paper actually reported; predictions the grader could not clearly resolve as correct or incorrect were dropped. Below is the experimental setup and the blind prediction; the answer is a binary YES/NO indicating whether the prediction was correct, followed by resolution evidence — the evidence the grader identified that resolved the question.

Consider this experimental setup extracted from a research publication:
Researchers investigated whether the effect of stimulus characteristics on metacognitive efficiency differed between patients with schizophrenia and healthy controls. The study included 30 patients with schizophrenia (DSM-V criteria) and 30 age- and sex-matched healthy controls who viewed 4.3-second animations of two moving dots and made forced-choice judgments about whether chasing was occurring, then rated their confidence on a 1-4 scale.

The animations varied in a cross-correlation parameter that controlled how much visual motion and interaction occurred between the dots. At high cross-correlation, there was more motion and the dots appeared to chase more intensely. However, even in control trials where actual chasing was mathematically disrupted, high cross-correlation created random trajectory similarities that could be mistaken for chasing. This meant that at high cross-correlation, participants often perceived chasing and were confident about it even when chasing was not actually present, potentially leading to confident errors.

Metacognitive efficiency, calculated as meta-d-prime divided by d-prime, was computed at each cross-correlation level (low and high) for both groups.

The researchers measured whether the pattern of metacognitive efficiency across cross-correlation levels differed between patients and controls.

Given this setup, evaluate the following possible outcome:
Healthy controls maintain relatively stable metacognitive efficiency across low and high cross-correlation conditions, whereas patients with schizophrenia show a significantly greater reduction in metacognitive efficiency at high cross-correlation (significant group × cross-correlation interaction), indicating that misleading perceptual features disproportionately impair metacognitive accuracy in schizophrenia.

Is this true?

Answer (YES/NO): NO